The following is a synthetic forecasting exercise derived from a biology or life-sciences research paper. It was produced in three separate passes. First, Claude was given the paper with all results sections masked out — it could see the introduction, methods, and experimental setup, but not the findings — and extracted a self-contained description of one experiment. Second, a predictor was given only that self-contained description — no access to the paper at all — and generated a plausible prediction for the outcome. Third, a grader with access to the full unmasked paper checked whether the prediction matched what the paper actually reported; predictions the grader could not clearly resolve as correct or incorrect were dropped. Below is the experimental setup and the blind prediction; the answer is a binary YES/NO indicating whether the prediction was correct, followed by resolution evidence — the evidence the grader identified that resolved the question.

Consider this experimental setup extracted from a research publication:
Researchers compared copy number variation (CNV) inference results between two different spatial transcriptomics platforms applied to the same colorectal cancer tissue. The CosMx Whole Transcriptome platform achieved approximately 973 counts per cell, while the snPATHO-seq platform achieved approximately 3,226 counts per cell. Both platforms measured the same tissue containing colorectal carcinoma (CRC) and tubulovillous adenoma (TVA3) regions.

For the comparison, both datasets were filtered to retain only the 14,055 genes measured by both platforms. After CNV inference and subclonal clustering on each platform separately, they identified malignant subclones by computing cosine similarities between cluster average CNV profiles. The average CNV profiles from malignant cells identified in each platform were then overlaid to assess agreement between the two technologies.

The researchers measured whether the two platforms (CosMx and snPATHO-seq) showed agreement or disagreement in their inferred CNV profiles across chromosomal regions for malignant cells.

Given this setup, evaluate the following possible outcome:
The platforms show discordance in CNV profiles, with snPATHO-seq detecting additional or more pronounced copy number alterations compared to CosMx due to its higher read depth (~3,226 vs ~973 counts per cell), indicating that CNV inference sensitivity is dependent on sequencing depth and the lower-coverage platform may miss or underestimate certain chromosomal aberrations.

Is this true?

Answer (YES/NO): NO